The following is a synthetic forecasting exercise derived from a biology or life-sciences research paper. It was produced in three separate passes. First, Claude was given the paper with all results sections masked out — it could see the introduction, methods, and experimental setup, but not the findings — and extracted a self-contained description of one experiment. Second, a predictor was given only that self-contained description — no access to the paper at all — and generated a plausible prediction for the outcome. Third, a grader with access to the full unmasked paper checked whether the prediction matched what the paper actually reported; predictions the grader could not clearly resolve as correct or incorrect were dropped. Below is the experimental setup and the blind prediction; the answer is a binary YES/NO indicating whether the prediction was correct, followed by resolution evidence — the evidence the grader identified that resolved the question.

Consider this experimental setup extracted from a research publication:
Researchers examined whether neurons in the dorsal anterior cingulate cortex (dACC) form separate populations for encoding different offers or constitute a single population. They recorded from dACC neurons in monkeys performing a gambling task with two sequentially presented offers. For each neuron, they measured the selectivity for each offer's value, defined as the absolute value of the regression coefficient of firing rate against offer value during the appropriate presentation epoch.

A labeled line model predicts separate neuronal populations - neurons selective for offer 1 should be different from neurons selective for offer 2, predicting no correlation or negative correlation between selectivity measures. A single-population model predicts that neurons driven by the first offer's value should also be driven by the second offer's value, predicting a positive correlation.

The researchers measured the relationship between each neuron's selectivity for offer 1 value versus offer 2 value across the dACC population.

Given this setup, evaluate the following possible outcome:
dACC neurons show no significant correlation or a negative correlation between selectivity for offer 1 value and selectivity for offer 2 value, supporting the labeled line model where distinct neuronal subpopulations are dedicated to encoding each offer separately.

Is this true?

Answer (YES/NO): NO